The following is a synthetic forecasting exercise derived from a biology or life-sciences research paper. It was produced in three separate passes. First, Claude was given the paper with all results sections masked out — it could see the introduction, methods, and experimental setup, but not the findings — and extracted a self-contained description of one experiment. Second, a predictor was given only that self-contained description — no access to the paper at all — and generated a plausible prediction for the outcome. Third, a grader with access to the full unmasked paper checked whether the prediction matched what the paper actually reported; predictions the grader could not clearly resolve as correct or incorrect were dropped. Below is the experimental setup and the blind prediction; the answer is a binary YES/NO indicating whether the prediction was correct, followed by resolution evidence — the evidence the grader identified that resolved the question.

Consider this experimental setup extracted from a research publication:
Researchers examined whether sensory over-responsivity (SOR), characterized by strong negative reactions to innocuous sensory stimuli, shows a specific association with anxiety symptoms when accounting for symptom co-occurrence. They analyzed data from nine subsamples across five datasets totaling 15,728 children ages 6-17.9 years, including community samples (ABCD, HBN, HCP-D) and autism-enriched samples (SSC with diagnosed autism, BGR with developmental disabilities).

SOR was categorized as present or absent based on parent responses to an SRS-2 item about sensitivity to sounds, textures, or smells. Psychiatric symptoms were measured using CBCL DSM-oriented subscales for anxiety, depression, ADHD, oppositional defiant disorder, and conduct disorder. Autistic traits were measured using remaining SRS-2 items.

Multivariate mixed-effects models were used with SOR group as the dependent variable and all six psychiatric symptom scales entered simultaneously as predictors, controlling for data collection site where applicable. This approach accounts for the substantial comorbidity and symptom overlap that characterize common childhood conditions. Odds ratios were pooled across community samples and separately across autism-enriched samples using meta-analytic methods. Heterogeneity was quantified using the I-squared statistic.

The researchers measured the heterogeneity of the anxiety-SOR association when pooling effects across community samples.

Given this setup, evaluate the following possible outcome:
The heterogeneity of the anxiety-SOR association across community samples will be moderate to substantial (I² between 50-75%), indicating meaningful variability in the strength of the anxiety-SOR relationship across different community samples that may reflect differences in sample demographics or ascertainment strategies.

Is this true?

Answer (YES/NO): NO